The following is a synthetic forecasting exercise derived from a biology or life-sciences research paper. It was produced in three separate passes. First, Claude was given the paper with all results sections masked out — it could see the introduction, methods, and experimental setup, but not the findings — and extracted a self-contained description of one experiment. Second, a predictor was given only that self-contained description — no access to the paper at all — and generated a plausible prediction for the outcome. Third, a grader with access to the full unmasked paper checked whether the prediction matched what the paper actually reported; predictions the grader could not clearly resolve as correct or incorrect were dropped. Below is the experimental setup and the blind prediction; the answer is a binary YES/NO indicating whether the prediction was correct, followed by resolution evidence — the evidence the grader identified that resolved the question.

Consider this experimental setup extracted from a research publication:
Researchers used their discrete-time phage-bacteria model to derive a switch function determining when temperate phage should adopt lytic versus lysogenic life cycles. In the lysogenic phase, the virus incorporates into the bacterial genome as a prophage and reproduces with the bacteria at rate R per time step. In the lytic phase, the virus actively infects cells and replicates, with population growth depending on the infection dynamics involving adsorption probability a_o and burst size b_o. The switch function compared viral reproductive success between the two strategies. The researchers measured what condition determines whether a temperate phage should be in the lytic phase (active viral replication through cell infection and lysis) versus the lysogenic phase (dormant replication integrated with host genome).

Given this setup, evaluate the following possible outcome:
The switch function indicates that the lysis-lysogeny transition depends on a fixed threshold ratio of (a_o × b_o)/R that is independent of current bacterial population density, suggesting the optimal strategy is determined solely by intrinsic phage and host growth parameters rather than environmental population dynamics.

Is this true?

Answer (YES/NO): YES